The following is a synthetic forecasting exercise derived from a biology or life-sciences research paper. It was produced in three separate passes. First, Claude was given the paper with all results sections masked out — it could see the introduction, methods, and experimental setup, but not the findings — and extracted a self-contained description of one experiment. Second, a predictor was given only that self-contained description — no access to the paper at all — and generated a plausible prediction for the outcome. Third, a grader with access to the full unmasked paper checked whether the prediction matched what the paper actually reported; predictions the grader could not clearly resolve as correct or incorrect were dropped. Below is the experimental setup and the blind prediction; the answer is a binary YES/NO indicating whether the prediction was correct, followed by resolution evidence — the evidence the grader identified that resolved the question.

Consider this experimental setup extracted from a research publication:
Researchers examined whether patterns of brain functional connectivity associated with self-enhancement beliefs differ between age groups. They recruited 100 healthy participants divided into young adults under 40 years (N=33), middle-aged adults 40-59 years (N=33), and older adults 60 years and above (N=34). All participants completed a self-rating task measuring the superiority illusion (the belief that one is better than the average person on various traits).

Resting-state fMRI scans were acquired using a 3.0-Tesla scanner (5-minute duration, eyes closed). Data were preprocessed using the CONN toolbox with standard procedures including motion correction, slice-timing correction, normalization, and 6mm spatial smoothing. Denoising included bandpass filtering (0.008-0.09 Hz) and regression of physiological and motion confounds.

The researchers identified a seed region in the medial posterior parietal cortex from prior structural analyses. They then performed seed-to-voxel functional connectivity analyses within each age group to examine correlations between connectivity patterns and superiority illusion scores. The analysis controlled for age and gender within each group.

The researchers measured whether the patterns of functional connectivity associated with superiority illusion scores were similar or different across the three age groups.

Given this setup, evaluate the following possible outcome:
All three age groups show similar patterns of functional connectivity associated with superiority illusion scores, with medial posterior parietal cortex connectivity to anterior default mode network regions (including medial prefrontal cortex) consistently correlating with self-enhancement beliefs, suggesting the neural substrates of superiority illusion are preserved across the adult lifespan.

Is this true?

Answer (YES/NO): NO